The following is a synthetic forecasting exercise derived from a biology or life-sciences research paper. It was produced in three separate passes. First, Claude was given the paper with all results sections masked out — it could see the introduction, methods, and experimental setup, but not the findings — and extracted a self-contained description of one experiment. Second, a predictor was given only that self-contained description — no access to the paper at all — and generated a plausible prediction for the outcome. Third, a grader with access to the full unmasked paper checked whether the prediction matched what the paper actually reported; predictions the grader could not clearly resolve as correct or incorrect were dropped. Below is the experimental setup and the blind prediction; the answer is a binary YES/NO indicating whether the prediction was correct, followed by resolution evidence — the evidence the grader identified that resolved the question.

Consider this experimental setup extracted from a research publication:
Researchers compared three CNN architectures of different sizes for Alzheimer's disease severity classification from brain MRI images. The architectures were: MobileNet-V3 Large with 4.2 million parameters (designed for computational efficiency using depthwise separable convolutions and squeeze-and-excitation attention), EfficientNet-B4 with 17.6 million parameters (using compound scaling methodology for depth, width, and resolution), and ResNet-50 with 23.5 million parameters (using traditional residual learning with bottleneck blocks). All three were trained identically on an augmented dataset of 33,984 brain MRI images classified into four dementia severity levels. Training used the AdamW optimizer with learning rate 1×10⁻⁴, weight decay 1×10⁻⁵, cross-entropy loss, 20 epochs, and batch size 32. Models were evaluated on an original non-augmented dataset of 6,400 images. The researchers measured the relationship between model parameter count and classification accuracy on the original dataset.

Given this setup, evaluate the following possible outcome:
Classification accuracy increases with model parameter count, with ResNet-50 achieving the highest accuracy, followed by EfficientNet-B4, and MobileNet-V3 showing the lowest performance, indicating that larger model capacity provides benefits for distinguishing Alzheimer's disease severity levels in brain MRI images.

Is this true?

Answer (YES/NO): NO